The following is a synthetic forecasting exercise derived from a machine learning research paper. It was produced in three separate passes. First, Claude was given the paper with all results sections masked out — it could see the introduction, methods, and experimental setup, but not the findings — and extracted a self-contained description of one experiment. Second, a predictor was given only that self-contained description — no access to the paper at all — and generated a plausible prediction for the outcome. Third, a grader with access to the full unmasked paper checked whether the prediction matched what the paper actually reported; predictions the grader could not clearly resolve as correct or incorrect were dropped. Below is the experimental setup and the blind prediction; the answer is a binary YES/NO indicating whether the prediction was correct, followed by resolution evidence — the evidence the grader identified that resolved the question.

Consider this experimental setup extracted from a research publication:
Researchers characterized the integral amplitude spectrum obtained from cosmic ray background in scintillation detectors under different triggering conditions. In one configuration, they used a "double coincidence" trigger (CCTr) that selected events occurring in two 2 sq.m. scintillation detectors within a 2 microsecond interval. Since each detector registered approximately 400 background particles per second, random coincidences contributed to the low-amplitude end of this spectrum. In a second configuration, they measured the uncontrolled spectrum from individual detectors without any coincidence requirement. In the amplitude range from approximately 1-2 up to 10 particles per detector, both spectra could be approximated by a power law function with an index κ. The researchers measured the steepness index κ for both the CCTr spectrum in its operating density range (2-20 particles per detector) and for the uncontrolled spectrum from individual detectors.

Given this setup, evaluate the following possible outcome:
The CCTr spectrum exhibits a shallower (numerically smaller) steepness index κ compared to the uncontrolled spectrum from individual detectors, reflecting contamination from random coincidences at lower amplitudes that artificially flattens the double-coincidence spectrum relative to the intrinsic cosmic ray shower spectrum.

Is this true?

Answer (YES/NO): NO